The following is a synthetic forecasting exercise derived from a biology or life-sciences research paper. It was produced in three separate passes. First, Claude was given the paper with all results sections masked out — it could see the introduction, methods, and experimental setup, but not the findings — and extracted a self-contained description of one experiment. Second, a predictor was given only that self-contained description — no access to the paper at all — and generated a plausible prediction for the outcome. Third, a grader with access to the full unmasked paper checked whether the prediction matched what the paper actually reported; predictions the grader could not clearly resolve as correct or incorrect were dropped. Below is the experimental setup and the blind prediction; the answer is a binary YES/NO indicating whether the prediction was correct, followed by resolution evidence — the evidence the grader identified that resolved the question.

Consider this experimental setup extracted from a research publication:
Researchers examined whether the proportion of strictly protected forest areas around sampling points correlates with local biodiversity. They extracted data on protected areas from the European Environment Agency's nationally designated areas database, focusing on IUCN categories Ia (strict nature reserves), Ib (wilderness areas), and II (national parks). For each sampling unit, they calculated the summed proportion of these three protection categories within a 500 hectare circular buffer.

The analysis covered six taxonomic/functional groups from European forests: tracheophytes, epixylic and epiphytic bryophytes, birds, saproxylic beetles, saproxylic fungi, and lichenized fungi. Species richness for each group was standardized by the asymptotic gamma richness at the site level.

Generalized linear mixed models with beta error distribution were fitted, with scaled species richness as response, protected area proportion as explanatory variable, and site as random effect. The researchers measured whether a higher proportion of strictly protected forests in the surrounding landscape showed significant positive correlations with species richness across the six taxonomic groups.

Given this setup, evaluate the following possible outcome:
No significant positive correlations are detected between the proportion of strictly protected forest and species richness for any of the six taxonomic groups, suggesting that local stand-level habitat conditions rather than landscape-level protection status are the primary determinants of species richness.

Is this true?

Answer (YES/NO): NO